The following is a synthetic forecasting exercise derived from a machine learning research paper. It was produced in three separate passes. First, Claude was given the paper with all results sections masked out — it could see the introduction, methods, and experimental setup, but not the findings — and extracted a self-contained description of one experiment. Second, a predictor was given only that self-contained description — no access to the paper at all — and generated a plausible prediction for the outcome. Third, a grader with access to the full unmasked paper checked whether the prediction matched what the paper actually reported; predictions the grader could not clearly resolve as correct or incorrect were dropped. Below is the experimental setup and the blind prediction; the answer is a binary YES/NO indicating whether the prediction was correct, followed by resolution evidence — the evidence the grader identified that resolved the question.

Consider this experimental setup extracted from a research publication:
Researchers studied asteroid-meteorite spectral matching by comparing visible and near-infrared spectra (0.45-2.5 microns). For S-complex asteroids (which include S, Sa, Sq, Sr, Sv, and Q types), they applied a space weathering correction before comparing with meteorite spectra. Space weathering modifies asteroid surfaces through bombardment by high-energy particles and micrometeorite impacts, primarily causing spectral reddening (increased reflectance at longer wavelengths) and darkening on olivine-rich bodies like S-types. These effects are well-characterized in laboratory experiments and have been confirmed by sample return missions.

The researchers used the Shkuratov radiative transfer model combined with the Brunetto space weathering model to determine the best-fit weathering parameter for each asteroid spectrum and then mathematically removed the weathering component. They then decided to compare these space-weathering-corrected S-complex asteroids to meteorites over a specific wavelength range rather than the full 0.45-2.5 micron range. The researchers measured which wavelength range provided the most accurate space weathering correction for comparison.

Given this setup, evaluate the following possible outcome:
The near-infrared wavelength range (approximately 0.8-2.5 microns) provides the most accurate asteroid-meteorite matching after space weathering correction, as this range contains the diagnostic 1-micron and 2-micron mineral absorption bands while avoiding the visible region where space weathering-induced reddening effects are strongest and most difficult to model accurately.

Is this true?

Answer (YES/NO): NO